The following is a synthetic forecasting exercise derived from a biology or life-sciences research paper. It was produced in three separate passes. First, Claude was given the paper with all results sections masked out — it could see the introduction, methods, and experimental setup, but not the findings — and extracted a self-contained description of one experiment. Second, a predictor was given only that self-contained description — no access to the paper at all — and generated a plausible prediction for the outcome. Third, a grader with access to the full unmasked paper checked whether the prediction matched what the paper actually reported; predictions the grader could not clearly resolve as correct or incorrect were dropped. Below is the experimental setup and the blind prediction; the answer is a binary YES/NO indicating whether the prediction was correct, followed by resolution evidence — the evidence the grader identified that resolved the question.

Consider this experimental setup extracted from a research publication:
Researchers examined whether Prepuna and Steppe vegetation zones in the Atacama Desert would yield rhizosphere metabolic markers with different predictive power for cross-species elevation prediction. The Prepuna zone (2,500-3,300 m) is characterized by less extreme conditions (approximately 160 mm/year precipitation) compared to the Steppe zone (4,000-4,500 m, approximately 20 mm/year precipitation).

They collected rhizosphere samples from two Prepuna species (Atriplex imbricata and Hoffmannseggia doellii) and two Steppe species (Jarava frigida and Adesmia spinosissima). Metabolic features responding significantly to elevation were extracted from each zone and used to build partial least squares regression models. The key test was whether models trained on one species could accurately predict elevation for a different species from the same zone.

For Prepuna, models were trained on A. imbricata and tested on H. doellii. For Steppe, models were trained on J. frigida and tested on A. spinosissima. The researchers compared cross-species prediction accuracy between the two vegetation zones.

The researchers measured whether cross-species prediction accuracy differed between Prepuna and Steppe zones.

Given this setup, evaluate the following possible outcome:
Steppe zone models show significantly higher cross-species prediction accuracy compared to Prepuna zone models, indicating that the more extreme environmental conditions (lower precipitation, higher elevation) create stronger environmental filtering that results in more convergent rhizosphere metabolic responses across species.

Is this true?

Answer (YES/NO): NO